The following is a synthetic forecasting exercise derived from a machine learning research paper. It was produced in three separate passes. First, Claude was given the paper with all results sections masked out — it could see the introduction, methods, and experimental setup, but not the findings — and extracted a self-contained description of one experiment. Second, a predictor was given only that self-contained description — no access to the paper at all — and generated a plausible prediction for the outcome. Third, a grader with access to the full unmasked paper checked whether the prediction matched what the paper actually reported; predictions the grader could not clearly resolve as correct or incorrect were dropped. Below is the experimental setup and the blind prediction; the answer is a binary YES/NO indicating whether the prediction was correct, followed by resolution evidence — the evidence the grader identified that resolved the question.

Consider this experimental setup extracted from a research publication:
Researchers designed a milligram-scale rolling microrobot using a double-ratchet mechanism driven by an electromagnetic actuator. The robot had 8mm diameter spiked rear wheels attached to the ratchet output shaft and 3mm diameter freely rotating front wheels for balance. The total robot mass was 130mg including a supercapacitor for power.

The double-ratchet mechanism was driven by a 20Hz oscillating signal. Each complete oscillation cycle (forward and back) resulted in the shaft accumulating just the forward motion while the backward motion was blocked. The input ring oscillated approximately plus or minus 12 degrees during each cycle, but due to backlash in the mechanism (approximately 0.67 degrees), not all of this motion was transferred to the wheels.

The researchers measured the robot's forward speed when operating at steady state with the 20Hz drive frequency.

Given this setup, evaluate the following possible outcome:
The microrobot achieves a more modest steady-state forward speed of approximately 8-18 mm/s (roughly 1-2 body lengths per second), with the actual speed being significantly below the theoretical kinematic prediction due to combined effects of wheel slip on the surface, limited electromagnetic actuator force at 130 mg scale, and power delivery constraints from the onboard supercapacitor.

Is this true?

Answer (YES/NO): NO